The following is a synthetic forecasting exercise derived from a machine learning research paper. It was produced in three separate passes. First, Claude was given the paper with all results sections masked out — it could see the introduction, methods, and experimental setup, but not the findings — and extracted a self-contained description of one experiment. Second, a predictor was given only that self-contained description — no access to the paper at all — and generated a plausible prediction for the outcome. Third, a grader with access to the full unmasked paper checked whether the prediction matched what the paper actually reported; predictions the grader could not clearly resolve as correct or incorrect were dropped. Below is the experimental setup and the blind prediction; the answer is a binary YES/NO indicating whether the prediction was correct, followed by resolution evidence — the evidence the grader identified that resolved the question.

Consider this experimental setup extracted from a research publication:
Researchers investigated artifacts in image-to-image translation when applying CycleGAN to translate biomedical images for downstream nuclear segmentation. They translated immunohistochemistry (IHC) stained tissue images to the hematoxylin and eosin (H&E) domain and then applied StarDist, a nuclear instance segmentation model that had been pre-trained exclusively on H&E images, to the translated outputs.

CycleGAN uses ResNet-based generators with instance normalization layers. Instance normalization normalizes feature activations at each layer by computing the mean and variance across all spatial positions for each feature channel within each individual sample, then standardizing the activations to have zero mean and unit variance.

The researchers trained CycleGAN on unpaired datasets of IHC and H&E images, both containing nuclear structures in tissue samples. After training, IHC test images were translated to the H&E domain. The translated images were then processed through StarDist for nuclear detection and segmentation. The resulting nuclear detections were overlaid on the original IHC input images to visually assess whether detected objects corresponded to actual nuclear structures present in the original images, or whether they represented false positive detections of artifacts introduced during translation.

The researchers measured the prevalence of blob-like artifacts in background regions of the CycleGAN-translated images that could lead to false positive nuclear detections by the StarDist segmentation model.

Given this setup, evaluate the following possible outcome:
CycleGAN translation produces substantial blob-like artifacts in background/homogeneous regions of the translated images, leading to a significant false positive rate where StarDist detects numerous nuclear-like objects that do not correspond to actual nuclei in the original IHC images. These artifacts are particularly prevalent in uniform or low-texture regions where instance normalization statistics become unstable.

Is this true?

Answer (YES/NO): YES